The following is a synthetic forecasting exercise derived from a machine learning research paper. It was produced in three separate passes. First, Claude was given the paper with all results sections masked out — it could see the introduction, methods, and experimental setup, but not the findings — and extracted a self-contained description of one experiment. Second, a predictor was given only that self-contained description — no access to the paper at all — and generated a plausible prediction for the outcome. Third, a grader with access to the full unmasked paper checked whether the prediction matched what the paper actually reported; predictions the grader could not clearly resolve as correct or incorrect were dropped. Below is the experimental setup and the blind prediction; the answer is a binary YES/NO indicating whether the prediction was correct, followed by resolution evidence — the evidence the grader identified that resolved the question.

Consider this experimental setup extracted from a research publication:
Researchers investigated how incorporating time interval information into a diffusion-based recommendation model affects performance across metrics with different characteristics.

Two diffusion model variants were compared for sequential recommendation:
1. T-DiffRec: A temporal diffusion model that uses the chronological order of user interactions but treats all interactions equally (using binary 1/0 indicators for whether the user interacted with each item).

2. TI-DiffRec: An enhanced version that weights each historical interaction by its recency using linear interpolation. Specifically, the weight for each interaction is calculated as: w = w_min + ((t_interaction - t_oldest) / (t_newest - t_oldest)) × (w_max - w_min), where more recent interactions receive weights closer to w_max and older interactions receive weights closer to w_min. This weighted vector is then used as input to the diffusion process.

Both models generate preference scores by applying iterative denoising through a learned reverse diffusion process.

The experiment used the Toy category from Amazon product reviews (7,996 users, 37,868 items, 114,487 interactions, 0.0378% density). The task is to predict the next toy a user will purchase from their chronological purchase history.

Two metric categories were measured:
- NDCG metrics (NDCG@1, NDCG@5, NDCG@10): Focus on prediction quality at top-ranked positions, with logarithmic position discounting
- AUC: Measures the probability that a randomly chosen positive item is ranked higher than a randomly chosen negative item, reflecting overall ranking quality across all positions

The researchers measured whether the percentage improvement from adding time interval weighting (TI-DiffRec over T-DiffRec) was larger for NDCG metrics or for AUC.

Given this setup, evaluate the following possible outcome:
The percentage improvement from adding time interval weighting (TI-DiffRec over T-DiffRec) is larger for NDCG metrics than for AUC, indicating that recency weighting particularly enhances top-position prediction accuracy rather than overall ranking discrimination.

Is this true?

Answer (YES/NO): YES